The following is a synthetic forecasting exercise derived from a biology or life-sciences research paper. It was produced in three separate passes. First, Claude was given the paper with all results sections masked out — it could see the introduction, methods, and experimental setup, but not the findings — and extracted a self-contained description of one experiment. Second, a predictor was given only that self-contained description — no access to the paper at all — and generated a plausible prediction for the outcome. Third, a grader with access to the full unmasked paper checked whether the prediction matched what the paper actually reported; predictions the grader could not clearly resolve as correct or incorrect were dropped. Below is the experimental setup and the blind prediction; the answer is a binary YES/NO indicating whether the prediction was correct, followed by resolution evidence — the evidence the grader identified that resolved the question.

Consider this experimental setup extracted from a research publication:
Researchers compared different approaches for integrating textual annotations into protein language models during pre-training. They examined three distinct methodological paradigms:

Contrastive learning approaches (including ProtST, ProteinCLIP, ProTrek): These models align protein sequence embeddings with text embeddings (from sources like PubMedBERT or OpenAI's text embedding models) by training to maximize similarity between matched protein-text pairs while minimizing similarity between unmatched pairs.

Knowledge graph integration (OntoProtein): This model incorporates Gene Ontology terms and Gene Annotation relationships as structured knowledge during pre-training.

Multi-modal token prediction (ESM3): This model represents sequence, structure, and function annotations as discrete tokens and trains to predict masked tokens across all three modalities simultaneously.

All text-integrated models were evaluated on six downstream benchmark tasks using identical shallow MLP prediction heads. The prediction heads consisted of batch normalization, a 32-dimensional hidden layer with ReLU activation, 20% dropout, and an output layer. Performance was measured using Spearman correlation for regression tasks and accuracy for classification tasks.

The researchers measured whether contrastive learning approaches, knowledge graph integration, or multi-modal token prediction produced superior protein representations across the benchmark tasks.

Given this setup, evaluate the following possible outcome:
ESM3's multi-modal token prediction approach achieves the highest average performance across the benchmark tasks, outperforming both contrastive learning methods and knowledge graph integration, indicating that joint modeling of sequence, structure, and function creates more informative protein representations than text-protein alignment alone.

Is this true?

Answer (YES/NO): NO